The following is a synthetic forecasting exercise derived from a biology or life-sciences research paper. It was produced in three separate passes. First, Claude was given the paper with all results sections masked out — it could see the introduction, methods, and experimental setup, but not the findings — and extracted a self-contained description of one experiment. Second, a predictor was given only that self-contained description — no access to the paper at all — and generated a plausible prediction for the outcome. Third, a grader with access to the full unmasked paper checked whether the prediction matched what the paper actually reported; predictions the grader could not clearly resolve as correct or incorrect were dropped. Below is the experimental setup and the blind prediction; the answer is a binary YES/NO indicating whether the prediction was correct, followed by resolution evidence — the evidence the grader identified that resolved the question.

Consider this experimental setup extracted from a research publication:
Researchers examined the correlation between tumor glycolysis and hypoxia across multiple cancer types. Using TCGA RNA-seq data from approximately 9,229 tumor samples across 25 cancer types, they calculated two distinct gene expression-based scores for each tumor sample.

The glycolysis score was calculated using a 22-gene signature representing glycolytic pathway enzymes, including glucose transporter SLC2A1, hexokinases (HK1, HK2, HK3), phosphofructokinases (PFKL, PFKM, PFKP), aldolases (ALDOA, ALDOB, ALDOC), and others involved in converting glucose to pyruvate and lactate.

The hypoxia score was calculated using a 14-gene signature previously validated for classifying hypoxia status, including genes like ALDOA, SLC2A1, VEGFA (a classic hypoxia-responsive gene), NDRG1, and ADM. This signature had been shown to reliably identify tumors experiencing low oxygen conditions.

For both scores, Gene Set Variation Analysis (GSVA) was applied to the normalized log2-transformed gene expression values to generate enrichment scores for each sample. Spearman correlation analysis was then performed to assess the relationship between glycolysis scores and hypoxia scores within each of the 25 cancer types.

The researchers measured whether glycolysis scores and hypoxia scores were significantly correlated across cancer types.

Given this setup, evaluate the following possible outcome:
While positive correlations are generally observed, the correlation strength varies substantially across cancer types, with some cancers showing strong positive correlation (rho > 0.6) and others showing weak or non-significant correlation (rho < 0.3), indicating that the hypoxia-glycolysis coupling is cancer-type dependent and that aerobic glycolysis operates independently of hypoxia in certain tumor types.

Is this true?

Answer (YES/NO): NO